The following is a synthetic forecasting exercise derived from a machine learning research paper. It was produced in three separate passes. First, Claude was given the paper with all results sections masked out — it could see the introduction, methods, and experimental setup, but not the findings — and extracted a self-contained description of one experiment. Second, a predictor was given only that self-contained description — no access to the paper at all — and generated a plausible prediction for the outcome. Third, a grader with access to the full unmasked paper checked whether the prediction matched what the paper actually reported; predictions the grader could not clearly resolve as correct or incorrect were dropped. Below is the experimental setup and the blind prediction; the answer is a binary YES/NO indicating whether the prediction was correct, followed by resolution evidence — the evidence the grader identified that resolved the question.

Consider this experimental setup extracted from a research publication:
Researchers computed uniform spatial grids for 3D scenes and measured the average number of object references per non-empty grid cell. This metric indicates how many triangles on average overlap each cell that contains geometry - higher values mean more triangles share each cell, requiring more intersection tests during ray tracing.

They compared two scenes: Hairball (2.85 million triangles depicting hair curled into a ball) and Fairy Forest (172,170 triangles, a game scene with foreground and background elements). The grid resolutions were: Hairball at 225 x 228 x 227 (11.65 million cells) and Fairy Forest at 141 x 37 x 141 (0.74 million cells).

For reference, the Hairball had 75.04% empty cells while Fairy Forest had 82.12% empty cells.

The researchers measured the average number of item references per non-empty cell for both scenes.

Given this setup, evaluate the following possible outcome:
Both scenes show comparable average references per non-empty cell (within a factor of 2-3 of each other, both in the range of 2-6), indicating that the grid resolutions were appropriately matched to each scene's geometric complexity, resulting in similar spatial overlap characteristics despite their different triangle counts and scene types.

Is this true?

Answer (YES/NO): NO